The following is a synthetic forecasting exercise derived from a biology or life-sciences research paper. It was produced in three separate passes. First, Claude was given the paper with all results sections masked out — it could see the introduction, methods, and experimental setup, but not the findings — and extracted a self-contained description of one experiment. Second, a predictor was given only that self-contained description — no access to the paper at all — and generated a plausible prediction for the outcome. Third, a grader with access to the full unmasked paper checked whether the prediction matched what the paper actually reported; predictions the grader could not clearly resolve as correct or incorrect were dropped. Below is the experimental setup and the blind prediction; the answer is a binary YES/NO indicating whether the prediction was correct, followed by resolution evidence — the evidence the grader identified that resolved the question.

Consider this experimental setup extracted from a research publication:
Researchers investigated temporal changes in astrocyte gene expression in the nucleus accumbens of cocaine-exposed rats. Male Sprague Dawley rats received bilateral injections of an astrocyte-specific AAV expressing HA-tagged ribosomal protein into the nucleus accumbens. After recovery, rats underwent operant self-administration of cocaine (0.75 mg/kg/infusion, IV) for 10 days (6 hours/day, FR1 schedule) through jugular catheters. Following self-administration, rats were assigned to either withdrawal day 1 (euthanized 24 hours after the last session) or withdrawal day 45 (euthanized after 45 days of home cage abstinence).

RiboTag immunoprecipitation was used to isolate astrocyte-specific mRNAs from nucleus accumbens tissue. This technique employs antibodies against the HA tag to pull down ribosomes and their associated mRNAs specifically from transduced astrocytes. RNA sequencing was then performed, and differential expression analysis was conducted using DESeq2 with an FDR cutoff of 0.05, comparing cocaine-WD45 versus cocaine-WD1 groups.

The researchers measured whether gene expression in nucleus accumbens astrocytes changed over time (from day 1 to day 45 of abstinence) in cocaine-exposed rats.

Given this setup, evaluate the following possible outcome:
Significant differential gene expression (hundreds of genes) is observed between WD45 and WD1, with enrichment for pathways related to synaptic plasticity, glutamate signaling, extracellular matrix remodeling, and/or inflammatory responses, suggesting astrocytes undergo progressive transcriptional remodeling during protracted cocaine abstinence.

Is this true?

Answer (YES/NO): NO